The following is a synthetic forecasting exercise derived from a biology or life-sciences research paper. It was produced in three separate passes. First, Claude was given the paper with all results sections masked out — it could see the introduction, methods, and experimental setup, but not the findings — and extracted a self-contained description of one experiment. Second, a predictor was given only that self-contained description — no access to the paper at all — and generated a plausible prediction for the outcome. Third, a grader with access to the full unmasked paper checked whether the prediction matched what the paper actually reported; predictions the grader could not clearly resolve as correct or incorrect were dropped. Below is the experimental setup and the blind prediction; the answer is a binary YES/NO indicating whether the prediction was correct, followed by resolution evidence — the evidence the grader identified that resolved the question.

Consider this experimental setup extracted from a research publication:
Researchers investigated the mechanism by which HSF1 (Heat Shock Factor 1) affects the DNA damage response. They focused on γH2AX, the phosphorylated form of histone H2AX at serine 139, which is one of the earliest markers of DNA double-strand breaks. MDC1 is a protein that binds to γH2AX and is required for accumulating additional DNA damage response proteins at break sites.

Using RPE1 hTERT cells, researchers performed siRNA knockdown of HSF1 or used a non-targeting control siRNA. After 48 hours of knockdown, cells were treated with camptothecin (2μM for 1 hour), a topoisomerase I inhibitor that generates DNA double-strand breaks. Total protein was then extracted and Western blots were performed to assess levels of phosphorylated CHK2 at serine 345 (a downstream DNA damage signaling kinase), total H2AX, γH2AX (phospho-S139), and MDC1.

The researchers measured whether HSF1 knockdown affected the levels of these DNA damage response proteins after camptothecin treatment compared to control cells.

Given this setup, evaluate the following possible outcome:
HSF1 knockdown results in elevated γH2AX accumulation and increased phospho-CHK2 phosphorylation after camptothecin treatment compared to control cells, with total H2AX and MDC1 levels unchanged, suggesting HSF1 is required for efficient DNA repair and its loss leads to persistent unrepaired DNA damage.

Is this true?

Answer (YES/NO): NO